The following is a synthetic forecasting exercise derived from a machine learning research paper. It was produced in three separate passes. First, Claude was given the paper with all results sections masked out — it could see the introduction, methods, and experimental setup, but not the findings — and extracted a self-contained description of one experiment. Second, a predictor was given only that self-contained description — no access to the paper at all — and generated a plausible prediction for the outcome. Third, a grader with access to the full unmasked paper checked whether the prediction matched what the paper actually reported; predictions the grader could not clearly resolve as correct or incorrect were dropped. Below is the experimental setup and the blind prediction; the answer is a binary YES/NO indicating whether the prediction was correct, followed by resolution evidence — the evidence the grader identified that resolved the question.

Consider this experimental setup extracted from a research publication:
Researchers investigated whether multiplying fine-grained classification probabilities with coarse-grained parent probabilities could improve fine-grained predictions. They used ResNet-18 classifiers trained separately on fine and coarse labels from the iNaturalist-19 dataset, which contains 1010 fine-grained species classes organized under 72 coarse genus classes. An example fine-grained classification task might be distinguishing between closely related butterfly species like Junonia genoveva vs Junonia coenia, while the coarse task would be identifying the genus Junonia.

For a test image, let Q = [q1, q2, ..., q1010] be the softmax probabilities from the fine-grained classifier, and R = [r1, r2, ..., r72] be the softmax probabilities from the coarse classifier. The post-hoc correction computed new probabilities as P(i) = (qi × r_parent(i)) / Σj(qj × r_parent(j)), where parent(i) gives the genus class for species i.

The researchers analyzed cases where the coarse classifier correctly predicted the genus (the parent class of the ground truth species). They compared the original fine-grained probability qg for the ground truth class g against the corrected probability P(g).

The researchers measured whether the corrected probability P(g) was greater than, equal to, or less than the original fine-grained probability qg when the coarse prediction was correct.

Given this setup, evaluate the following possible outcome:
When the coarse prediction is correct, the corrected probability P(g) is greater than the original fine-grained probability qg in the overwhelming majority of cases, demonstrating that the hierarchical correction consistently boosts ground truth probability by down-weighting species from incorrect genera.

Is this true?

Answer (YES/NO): NO